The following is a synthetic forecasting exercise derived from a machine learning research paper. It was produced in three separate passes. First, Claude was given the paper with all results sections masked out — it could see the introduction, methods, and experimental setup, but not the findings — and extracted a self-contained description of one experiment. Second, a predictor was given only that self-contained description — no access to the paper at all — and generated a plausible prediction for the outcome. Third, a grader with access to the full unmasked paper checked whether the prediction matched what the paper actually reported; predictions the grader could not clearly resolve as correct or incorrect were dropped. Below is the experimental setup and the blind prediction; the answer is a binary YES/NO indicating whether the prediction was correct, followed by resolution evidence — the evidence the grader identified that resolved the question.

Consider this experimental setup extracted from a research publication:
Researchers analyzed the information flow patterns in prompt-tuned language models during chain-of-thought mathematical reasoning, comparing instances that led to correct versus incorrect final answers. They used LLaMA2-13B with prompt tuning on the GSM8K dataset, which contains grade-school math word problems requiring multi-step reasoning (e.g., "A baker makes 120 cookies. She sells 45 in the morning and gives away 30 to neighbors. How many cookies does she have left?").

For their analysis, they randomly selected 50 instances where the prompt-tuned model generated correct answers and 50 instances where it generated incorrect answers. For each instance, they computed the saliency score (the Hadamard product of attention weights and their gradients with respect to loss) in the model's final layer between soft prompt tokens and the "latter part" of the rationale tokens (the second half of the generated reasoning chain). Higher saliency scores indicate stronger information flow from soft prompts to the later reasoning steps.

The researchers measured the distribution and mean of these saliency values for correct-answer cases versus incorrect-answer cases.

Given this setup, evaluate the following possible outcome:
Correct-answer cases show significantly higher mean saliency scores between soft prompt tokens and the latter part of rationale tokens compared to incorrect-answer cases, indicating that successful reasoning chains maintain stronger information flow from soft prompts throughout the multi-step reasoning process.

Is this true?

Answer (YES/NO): NO